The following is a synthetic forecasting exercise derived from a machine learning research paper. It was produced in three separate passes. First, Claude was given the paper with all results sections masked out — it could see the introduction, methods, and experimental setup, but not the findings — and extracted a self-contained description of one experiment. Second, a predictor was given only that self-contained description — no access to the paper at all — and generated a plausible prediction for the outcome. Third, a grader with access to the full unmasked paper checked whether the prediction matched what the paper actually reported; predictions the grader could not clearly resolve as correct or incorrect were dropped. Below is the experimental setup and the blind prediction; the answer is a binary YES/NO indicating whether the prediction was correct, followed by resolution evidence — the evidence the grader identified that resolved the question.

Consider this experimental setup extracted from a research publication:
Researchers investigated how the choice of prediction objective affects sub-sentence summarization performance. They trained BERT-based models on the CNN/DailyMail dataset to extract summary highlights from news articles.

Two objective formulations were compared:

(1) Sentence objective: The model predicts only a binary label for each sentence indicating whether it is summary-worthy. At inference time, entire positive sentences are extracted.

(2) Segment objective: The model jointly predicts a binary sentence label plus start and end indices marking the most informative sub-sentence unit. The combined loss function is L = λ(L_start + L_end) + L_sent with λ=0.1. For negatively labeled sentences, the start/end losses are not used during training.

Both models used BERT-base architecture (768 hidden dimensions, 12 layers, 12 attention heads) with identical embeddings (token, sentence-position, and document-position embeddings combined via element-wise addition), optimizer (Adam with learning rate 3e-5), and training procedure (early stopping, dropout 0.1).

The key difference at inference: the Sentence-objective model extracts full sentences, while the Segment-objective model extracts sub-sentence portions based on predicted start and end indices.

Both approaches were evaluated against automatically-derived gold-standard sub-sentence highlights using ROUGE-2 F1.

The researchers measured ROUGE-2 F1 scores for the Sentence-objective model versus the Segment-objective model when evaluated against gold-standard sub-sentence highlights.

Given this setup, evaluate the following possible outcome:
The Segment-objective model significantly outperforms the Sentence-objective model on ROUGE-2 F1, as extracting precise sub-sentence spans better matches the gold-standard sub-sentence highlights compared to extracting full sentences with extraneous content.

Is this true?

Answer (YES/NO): NO